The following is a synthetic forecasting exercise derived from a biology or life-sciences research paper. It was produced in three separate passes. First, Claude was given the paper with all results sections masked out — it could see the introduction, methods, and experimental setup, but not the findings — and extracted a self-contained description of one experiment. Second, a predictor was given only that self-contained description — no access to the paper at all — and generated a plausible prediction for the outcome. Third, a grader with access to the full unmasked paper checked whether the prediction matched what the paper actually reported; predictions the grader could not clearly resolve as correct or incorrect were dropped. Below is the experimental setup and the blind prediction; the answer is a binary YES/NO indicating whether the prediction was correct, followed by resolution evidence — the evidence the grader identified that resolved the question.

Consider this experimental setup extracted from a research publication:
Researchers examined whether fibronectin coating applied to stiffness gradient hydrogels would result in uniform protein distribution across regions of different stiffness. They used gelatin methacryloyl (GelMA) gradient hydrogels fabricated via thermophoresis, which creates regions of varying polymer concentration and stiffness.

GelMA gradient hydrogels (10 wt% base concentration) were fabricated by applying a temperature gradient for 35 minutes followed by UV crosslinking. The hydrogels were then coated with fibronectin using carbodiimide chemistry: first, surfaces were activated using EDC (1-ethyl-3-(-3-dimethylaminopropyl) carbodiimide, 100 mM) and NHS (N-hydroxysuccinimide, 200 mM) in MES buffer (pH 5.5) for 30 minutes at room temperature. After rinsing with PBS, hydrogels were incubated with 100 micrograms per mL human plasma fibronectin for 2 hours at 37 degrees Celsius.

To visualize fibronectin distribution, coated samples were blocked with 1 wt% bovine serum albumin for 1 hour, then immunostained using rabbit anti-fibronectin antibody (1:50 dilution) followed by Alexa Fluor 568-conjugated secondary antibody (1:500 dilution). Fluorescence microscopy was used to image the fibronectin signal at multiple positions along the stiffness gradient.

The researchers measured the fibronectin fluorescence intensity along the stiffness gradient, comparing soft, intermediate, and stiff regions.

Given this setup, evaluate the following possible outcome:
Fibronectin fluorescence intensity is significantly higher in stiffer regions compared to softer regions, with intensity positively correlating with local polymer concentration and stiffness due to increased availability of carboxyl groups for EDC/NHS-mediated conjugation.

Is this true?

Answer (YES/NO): NO